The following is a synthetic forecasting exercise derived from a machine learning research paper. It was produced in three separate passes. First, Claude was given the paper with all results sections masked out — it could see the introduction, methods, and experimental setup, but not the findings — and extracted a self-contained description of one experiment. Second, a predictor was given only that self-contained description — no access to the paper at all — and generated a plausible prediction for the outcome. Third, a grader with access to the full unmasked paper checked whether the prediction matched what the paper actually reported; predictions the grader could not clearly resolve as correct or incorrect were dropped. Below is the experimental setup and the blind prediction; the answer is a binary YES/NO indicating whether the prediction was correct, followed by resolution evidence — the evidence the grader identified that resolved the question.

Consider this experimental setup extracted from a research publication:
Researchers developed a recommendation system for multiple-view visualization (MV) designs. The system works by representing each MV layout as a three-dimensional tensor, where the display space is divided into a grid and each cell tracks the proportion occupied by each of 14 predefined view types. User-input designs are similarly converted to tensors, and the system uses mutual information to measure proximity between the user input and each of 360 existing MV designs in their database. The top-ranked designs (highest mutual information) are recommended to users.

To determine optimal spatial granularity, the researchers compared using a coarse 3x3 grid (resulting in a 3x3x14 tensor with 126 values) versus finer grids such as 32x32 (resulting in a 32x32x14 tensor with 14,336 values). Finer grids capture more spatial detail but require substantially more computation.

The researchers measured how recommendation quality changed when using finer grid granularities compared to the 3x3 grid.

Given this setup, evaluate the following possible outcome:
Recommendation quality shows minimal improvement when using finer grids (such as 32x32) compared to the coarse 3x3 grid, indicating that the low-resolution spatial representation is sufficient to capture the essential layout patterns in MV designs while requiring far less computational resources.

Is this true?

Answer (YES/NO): YES